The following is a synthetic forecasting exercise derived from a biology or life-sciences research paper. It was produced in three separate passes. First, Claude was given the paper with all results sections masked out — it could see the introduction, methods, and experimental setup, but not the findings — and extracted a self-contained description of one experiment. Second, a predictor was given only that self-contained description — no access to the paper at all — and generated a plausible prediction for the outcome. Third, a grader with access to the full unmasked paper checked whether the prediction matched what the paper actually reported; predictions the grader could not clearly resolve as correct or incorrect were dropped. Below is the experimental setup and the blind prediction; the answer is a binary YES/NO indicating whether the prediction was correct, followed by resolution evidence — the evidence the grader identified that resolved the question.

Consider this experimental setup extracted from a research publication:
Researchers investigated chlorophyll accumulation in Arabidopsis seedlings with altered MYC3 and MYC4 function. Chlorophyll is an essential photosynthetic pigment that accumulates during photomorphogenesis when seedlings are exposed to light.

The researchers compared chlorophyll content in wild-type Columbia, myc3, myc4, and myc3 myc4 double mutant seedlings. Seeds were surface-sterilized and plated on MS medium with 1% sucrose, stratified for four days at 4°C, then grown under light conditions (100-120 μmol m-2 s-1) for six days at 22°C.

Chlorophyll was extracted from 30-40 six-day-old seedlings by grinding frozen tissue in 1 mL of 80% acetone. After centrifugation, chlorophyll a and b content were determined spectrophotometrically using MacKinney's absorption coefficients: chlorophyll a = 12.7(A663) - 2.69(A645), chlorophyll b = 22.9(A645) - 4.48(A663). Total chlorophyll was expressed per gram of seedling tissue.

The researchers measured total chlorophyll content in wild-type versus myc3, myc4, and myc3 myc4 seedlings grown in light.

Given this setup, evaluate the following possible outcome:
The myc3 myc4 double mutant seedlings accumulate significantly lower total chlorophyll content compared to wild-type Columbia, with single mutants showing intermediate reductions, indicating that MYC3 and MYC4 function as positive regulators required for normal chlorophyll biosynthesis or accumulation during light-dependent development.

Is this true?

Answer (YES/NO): NO